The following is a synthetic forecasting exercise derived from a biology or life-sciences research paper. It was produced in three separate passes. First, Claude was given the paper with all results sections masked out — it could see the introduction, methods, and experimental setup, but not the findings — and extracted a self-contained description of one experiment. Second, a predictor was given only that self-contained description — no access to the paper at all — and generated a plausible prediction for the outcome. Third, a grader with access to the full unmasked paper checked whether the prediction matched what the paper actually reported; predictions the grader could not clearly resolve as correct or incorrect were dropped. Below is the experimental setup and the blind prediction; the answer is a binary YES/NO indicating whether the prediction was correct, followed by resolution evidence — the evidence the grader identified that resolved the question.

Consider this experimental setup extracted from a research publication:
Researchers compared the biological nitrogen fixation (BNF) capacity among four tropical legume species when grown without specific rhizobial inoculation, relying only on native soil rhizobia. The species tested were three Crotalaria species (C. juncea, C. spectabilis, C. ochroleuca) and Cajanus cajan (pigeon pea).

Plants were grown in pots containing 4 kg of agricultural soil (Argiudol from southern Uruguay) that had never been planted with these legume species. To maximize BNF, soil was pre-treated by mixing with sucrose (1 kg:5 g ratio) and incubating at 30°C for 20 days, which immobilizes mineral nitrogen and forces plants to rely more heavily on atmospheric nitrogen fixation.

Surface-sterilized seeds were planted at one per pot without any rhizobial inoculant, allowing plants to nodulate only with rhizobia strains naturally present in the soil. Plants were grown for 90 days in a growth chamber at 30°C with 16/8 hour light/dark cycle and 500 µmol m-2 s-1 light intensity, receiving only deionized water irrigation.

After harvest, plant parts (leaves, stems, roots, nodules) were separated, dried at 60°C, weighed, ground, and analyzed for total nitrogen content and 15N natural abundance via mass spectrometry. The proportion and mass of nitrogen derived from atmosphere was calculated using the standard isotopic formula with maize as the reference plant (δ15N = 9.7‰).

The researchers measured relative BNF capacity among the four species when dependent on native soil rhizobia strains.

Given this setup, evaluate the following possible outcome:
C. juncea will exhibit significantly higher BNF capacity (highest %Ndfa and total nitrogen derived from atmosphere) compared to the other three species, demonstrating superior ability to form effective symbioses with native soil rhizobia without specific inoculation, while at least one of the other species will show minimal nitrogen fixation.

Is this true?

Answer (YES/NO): NO